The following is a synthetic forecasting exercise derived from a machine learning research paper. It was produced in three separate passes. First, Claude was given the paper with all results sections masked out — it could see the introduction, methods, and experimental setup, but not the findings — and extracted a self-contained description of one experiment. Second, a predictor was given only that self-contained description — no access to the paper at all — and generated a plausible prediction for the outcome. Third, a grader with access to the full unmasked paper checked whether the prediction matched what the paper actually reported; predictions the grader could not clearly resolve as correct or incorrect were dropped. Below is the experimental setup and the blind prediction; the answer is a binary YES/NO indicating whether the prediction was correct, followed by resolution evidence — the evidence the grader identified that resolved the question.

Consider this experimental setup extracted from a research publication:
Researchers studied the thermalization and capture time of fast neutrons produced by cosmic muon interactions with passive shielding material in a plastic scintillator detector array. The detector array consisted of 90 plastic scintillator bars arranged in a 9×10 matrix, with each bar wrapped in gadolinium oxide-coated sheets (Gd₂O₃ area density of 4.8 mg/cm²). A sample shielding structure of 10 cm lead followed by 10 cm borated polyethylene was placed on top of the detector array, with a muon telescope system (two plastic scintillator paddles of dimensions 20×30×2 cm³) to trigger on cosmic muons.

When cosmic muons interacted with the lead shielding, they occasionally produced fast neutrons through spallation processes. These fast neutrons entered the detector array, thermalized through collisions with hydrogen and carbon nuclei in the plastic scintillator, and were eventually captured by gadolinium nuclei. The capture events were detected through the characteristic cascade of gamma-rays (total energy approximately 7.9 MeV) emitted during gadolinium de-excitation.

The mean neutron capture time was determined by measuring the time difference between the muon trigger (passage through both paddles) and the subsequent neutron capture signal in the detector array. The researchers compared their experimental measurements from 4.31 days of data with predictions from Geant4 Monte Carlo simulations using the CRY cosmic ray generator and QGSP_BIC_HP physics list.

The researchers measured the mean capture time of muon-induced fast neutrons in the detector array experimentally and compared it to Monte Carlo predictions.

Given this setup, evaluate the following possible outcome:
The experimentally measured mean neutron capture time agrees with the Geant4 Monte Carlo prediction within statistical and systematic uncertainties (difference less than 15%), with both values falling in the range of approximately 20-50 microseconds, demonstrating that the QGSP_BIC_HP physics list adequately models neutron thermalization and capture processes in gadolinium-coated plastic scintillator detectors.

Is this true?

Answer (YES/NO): NO